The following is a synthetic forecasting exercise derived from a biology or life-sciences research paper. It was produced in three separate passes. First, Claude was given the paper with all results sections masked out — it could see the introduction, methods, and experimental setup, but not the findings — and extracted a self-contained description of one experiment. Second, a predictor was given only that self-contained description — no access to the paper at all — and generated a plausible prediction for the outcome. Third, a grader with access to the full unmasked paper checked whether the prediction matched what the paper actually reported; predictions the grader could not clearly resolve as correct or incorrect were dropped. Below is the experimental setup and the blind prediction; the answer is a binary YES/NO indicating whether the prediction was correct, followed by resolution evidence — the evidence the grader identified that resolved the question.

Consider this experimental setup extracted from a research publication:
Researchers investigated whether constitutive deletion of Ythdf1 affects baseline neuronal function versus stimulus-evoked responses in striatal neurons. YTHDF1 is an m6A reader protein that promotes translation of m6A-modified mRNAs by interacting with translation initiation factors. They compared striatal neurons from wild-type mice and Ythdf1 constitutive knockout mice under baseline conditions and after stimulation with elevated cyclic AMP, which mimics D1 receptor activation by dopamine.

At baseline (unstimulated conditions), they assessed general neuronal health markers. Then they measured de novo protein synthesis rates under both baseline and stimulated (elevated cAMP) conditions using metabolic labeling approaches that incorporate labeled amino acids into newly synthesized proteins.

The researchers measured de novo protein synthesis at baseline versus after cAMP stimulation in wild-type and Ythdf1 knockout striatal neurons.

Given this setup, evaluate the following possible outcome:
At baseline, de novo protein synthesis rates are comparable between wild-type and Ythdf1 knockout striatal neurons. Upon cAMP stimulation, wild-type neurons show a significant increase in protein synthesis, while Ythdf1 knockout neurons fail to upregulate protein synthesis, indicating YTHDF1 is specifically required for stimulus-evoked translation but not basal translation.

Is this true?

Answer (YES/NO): NO